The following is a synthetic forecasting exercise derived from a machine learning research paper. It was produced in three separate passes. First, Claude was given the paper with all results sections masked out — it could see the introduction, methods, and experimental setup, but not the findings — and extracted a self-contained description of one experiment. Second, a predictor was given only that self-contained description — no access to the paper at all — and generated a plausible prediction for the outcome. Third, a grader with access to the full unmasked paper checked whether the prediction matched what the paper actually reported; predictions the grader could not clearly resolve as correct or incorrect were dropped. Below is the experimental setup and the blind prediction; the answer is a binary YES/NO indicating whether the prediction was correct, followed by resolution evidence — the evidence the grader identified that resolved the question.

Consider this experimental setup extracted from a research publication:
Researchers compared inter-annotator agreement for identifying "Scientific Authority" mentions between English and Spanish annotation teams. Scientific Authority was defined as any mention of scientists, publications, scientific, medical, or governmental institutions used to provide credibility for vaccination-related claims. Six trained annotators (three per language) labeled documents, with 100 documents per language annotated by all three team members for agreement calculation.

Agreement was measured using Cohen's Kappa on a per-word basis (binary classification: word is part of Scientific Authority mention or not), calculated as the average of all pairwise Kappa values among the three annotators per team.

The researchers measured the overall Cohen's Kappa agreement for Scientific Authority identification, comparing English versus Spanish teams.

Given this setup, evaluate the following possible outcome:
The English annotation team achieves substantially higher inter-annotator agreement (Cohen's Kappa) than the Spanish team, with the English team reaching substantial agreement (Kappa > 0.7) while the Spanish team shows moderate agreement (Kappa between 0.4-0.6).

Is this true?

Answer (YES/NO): NO